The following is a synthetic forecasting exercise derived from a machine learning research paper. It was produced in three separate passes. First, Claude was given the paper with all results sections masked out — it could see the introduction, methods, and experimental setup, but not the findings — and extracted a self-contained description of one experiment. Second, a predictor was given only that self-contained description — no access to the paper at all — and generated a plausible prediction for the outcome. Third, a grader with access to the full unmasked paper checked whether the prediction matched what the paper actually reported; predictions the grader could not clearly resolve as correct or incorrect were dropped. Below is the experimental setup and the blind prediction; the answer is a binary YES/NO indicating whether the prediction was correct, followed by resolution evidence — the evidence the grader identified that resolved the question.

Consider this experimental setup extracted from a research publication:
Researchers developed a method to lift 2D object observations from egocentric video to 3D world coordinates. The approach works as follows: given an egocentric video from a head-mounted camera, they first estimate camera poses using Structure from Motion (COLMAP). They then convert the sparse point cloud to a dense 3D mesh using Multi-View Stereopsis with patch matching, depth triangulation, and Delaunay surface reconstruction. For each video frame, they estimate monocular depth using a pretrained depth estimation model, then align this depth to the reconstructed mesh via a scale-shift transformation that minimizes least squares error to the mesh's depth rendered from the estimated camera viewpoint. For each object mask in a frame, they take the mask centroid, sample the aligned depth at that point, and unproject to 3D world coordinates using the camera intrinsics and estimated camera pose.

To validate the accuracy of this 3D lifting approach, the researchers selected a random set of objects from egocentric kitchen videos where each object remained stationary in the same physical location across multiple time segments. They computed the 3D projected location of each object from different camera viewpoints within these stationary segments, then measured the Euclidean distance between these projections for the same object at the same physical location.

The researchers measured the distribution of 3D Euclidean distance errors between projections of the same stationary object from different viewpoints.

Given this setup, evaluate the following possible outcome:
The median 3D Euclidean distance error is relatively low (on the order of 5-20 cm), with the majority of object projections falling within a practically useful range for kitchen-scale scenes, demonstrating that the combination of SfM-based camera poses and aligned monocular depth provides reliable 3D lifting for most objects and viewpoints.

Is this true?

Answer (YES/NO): NO